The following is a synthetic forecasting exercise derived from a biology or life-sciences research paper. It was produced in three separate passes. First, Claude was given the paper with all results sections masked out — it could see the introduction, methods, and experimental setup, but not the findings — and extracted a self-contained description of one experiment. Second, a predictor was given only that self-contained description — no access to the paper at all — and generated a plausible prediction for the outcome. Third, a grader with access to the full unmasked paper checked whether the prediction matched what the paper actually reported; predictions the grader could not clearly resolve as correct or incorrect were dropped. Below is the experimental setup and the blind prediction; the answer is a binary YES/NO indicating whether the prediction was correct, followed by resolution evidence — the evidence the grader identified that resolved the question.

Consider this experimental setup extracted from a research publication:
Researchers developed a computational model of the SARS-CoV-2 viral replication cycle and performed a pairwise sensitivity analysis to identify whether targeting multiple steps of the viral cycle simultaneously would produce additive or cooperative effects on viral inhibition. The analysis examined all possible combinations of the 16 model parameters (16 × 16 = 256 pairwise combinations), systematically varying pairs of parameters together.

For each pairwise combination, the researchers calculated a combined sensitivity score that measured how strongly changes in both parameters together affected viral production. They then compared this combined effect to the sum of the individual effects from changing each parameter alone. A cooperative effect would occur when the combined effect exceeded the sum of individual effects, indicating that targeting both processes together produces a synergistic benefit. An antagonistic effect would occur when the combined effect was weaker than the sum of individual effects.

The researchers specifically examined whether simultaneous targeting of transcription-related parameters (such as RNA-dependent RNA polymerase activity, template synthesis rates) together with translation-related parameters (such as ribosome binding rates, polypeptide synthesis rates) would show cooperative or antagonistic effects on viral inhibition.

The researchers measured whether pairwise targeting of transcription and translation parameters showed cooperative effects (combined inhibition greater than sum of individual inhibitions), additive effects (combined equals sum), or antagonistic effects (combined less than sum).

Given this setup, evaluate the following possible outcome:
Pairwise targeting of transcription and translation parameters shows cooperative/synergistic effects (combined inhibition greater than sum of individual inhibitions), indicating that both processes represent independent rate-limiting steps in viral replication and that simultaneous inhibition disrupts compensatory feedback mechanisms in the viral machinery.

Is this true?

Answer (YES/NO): YES